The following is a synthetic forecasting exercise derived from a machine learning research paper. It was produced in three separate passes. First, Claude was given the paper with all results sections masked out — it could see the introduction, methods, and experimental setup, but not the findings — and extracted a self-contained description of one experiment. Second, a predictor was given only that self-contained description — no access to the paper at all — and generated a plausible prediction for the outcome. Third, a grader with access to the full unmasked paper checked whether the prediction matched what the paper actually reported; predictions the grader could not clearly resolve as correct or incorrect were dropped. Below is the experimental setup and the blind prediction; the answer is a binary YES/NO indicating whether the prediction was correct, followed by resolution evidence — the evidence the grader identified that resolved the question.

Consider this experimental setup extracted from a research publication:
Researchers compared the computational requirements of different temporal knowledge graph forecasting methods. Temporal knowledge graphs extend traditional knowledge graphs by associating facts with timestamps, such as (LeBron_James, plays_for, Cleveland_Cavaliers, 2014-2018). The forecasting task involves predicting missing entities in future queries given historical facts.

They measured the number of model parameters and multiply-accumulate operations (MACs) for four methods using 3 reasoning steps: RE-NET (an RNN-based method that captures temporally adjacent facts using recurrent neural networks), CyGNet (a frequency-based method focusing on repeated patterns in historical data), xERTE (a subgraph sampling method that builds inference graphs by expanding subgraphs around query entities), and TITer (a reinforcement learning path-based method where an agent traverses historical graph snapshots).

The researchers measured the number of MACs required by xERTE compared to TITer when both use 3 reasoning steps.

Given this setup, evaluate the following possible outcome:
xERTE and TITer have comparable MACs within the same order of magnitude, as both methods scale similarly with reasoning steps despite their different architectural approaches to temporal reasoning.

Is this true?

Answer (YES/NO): NO